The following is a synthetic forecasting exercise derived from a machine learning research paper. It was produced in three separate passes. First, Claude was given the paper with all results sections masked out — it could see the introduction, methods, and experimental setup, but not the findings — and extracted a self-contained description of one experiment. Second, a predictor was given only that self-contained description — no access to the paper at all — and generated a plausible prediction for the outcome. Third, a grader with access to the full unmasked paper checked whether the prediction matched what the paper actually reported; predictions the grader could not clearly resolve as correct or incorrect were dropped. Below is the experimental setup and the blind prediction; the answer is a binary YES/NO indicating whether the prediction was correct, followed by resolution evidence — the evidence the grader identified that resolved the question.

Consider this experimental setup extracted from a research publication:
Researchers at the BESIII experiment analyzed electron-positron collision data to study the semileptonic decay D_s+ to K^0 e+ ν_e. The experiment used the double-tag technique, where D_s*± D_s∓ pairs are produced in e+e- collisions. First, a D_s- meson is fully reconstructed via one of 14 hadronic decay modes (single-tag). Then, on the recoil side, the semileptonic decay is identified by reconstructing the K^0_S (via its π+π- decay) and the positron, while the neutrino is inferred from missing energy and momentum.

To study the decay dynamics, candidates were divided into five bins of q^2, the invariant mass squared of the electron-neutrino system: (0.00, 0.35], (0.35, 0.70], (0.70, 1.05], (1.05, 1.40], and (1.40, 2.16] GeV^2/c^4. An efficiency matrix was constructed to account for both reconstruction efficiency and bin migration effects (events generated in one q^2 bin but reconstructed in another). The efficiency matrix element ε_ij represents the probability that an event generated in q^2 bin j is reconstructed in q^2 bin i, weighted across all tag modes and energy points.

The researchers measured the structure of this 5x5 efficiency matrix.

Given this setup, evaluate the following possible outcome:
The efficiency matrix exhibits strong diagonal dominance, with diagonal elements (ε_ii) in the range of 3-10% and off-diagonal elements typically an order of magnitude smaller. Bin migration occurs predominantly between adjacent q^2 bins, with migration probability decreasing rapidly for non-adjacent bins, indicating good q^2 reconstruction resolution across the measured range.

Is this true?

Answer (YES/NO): NO